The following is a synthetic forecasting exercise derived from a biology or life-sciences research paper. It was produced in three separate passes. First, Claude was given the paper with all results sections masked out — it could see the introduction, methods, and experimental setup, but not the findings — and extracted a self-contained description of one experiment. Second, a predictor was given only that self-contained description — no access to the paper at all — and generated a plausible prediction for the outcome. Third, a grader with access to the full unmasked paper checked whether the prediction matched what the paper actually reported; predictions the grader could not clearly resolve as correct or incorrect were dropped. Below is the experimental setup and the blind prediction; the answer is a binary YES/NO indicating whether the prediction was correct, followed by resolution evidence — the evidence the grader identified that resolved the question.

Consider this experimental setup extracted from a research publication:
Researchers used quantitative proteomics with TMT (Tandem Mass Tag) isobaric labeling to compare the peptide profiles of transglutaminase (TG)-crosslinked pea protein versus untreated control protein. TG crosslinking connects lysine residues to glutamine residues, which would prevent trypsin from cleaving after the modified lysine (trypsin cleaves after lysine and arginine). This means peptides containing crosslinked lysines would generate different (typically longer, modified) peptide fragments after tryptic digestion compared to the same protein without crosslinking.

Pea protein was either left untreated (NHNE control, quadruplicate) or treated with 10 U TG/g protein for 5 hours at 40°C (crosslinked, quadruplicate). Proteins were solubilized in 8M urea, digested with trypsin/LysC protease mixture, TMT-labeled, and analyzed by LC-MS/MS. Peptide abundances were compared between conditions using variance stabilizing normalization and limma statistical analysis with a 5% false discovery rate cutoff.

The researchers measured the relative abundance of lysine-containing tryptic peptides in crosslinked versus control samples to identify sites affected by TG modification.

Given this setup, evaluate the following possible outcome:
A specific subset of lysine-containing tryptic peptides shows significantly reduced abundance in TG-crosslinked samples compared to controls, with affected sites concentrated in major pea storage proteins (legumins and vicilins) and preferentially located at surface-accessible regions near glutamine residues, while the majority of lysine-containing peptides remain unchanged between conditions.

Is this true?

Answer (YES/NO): YES